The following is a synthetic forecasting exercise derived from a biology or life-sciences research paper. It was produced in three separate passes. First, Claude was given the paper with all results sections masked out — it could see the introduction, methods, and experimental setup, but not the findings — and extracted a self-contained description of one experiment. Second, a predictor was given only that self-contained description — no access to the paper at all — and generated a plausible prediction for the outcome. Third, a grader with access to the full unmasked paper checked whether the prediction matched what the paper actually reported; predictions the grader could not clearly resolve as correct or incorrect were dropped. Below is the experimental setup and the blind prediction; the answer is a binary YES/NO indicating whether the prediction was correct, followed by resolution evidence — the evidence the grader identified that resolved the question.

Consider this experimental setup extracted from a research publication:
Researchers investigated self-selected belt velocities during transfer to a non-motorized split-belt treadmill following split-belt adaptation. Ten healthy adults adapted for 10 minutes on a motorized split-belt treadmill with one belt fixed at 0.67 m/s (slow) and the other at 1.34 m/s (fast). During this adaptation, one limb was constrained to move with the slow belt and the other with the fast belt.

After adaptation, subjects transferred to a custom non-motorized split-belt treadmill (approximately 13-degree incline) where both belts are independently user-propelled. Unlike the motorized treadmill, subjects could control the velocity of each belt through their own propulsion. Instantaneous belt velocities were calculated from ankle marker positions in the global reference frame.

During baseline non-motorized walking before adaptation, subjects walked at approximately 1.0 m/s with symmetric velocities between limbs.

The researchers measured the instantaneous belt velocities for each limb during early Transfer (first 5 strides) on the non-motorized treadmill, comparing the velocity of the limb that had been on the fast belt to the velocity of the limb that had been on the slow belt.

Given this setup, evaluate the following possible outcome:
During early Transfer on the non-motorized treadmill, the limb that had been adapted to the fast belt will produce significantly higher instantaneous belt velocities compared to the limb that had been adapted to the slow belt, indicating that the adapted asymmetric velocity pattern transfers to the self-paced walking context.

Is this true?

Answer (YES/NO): NO